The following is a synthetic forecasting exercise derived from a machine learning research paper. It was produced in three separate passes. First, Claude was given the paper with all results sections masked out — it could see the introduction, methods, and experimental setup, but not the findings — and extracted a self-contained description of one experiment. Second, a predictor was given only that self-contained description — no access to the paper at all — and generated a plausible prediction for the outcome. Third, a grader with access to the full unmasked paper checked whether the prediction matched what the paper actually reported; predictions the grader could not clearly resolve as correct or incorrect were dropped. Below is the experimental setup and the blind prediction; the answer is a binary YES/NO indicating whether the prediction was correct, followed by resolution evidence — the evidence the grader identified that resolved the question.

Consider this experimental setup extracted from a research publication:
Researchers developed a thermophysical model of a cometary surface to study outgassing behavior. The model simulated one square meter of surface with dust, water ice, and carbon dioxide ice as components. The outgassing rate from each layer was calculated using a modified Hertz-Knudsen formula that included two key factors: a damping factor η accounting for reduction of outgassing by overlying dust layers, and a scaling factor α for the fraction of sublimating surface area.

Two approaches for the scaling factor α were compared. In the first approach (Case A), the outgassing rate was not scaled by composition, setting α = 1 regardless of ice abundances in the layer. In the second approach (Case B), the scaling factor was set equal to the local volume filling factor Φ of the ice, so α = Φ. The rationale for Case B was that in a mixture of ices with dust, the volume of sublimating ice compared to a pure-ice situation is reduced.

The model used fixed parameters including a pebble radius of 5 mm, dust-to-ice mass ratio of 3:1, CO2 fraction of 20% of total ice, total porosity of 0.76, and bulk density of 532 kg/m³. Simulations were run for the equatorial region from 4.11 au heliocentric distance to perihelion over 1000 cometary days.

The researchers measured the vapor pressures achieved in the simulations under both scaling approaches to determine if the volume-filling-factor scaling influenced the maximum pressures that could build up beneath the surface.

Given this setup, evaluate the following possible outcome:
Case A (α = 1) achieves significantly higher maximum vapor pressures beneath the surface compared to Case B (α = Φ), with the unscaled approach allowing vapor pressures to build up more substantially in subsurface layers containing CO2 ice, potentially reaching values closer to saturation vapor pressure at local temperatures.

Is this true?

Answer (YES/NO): NO